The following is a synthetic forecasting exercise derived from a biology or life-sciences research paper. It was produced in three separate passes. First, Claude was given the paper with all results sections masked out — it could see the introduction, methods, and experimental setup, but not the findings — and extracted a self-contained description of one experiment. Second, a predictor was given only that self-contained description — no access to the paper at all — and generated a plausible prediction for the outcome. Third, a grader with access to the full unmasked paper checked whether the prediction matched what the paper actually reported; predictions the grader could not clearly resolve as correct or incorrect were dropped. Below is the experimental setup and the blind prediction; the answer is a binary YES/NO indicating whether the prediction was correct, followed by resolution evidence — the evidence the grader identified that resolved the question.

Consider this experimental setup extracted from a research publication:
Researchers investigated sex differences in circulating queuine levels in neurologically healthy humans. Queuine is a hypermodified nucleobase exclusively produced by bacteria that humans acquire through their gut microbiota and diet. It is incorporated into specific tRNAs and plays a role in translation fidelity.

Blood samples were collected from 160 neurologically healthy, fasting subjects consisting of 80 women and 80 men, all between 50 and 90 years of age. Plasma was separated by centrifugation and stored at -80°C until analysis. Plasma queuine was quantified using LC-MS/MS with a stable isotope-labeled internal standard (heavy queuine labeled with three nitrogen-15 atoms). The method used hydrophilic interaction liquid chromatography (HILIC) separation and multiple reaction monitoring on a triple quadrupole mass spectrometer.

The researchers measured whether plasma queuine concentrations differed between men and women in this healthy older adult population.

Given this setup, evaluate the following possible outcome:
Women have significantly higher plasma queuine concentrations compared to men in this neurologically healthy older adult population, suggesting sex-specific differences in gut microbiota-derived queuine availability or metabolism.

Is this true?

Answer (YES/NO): YES